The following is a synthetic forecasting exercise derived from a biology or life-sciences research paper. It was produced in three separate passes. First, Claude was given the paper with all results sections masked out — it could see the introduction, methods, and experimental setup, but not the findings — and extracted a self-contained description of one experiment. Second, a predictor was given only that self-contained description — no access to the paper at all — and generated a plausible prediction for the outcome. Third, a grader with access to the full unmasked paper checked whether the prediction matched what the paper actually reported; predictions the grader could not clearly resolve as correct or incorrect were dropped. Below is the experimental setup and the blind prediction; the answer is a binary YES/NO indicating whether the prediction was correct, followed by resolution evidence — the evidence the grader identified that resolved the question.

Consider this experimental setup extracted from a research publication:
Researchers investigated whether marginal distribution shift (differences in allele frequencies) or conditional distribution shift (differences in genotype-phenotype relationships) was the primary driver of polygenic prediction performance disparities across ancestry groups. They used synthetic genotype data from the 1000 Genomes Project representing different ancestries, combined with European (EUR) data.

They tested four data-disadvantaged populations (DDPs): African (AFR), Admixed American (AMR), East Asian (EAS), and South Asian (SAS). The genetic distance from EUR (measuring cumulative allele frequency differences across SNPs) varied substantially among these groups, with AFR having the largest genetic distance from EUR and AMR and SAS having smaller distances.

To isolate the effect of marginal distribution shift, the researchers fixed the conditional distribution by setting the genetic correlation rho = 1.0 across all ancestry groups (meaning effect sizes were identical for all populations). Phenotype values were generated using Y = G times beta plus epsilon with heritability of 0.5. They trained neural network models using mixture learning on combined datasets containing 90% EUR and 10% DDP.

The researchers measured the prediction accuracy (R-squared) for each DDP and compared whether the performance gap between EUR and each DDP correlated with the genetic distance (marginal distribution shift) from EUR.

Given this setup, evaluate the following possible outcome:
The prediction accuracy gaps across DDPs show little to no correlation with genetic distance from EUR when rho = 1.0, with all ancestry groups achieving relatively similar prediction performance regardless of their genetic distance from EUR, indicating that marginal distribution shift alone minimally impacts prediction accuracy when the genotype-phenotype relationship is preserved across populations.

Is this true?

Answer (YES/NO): YES